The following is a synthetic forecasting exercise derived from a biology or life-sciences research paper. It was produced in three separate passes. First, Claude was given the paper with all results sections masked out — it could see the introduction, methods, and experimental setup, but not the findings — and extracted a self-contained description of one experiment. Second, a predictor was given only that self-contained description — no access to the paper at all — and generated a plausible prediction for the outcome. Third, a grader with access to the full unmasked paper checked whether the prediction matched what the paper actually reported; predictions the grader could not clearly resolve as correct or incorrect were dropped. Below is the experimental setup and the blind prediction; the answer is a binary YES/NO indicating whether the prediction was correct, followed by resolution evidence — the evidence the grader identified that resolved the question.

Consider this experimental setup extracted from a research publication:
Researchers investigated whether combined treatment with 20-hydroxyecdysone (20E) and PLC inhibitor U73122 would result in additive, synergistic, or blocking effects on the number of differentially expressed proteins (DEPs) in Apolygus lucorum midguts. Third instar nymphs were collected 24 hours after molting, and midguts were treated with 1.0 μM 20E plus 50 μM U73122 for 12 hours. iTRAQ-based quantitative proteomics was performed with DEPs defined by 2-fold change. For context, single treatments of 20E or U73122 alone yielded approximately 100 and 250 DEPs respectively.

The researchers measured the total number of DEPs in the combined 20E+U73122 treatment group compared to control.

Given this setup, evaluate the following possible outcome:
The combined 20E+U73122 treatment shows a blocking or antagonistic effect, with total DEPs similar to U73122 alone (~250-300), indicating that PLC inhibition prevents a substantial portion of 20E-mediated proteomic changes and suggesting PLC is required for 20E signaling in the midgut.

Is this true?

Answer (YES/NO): YES